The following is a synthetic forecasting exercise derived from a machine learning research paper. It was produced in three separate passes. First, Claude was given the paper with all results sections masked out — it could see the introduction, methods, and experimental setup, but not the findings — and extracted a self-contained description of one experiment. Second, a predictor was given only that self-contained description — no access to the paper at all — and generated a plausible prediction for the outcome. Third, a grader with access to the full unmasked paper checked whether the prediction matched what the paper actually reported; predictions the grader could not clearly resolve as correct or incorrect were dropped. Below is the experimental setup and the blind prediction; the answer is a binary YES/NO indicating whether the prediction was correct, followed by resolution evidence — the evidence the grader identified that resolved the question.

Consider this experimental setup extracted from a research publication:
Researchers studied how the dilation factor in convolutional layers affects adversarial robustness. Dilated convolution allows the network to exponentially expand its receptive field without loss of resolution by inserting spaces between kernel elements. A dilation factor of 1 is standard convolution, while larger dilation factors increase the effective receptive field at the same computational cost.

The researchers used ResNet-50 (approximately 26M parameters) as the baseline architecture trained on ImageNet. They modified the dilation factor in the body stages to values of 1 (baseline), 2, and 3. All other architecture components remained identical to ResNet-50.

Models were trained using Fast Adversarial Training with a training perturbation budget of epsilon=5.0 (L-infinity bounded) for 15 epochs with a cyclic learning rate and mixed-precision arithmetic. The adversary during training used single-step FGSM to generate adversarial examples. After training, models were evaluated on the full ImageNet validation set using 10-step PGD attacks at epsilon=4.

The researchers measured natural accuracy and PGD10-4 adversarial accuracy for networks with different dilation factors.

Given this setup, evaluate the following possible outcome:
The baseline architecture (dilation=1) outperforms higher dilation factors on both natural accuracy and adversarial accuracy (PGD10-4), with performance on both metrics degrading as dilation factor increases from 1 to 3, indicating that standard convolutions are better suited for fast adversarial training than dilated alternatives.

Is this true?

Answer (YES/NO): YES